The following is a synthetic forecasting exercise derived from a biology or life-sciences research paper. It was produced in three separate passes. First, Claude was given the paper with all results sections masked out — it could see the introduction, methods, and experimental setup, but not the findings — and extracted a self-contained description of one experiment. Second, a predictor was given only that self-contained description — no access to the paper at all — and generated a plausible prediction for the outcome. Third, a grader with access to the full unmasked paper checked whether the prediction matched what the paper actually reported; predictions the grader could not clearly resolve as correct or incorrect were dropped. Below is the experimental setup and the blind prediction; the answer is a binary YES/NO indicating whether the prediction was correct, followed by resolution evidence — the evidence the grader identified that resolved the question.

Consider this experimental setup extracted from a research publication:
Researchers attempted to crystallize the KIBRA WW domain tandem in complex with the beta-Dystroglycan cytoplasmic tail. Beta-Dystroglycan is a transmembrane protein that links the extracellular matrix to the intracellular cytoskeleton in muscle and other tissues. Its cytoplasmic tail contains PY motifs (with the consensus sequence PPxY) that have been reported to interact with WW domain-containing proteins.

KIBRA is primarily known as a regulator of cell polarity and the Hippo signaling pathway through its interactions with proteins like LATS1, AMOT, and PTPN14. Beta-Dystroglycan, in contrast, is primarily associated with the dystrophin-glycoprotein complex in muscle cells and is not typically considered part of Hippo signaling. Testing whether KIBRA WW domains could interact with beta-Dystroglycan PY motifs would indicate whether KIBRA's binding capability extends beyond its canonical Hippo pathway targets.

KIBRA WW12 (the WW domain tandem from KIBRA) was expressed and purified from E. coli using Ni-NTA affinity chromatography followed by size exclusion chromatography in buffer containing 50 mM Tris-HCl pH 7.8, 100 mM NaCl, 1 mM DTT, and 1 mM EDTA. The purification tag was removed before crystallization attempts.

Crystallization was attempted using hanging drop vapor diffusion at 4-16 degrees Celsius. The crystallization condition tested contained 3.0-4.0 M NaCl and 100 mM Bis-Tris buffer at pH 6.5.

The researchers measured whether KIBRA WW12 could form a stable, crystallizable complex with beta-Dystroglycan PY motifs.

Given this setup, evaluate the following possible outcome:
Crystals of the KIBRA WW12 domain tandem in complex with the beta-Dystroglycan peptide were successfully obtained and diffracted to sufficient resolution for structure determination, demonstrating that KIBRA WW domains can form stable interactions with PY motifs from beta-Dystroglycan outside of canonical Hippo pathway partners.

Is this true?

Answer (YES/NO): YES